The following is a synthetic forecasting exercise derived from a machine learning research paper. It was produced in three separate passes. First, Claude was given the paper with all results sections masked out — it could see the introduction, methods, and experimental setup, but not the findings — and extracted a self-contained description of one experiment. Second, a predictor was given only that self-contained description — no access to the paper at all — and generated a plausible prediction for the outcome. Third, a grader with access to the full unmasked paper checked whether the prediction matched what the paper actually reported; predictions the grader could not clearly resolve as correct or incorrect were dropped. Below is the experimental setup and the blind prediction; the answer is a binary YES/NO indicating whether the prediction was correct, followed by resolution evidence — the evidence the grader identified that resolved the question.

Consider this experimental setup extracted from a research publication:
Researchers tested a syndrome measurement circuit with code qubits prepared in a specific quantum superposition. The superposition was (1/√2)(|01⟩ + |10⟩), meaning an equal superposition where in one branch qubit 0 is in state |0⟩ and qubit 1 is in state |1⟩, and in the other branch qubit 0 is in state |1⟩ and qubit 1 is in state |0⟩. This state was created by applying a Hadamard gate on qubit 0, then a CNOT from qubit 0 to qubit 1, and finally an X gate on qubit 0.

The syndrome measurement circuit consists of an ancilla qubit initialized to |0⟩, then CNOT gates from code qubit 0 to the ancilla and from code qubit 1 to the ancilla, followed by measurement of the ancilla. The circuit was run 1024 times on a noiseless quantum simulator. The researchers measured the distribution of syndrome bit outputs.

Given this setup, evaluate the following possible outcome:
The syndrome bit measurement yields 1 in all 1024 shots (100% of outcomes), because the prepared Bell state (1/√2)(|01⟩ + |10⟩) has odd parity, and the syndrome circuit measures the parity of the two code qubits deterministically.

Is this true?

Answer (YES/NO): YES